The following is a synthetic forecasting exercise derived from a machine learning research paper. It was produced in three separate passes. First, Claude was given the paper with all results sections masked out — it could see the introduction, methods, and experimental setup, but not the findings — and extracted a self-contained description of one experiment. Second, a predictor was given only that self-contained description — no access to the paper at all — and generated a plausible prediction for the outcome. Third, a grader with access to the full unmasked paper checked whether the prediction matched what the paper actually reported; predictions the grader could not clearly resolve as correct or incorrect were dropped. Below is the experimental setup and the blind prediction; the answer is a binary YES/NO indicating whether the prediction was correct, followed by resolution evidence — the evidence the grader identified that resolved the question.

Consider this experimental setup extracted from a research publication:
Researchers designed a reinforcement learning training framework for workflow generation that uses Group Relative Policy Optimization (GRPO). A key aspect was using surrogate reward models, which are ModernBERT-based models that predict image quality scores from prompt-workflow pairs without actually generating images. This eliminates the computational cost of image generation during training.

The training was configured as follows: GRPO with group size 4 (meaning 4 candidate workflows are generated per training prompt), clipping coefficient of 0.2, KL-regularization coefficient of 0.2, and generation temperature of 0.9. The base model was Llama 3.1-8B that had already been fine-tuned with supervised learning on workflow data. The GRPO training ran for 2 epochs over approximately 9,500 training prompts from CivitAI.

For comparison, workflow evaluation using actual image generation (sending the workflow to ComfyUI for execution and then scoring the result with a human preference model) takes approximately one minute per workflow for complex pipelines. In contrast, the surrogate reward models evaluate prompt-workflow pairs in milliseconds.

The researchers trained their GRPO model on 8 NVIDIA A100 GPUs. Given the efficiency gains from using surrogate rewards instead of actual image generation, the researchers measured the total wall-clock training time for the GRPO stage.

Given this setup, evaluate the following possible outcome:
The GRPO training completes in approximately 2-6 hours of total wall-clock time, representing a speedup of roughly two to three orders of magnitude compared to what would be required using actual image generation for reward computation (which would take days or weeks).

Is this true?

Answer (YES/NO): NO